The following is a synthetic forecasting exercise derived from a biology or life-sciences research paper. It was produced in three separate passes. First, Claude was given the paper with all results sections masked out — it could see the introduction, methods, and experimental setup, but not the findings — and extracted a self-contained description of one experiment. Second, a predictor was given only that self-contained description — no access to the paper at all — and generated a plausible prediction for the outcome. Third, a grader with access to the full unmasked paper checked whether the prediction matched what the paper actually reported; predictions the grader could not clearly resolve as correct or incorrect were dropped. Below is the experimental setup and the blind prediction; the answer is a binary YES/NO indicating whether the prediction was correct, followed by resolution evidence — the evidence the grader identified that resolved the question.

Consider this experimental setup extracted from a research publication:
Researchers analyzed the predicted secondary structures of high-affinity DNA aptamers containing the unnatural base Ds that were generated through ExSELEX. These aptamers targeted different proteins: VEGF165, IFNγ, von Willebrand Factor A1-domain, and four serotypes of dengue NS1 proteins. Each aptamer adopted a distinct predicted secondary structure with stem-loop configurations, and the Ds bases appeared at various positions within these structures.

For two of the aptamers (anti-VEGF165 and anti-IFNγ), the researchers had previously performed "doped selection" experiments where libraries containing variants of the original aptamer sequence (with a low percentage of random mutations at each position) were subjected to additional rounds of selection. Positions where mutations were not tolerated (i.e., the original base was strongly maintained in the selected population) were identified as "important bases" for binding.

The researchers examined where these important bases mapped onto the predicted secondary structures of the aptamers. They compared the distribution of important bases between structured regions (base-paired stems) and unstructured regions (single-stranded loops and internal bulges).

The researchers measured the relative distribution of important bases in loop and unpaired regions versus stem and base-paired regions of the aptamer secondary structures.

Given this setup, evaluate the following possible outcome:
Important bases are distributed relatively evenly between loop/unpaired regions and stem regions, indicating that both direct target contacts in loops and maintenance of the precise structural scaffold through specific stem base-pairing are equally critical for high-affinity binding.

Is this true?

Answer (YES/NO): NO